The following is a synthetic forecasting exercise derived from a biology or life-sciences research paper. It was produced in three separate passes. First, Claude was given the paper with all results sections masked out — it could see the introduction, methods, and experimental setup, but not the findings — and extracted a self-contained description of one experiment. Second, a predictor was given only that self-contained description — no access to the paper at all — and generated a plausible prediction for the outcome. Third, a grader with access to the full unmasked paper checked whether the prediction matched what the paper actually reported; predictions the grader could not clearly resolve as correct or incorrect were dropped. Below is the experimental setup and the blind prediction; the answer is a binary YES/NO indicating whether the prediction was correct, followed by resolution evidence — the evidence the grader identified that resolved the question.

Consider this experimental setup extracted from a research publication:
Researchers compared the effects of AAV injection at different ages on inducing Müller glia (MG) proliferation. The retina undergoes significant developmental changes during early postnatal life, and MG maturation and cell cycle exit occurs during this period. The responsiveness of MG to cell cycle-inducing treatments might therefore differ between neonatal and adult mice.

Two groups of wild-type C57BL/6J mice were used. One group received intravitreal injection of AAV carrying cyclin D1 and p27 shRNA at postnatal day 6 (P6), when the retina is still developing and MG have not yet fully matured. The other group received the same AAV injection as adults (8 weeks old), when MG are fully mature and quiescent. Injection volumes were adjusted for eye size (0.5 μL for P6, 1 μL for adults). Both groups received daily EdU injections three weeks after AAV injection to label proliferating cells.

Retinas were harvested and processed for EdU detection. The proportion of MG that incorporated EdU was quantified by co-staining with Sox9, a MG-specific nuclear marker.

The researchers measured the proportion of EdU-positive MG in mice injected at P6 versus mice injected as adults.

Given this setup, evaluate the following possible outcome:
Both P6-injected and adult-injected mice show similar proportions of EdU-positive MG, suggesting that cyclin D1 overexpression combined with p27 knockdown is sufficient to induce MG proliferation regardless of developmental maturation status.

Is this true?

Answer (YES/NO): YES